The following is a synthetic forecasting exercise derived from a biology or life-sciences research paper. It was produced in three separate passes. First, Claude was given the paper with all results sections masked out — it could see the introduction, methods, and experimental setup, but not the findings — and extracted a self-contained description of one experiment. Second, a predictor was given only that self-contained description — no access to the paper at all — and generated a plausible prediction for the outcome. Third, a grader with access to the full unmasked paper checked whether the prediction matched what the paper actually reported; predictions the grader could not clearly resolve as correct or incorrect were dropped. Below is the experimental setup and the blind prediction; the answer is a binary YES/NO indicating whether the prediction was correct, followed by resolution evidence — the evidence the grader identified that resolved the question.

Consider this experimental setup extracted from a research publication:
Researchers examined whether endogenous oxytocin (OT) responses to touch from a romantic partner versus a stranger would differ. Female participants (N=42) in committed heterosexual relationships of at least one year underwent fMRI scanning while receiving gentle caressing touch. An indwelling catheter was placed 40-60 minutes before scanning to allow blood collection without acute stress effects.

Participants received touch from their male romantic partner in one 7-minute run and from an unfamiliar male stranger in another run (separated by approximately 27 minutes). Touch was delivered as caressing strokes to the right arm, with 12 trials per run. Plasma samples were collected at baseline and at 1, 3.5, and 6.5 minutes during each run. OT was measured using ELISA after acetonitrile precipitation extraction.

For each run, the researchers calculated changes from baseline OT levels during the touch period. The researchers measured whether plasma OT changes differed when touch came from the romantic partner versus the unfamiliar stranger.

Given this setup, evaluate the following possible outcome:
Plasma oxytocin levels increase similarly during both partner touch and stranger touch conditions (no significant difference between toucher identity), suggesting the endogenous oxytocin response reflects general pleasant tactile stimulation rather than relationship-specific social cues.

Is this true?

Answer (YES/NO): NO